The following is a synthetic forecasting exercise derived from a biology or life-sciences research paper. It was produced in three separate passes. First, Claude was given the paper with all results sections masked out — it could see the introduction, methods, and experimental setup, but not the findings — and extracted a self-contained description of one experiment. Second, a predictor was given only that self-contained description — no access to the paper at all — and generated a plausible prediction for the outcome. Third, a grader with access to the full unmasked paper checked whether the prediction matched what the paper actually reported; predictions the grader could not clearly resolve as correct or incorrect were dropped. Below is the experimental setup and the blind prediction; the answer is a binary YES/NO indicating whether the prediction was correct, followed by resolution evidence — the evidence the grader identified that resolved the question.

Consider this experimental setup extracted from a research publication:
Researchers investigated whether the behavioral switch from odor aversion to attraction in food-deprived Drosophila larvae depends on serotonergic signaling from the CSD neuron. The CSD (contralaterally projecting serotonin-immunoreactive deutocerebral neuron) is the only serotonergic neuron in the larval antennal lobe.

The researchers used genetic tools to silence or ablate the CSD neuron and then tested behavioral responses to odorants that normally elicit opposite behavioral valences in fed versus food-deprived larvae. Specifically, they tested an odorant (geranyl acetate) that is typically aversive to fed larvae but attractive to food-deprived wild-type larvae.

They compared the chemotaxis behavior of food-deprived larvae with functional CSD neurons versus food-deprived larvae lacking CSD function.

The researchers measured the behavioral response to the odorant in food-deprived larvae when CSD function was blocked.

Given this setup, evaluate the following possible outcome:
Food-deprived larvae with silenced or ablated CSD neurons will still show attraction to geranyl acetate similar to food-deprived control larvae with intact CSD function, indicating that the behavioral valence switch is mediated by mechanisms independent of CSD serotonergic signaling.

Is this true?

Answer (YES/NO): NO